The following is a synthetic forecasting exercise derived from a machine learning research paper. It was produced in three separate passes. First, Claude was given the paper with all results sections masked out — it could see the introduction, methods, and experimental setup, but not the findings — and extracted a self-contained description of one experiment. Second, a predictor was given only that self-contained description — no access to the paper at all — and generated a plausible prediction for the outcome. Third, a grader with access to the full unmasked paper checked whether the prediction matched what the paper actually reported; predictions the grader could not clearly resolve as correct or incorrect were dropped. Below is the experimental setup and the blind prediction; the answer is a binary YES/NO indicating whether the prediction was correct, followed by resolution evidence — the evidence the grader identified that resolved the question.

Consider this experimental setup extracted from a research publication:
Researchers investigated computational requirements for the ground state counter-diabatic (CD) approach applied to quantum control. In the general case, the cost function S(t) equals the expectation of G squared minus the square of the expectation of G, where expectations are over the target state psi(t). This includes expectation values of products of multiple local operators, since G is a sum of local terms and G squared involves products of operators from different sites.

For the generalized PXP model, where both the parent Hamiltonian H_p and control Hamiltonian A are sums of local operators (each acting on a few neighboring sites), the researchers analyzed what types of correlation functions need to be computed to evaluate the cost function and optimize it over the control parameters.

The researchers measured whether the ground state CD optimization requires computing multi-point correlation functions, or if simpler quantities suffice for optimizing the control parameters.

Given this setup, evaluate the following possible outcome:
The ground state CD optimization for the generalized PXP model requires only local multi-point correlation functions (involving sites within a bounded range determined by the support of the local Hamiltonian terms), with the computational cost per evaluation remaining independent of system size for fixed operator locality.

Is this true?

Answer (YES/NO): NO